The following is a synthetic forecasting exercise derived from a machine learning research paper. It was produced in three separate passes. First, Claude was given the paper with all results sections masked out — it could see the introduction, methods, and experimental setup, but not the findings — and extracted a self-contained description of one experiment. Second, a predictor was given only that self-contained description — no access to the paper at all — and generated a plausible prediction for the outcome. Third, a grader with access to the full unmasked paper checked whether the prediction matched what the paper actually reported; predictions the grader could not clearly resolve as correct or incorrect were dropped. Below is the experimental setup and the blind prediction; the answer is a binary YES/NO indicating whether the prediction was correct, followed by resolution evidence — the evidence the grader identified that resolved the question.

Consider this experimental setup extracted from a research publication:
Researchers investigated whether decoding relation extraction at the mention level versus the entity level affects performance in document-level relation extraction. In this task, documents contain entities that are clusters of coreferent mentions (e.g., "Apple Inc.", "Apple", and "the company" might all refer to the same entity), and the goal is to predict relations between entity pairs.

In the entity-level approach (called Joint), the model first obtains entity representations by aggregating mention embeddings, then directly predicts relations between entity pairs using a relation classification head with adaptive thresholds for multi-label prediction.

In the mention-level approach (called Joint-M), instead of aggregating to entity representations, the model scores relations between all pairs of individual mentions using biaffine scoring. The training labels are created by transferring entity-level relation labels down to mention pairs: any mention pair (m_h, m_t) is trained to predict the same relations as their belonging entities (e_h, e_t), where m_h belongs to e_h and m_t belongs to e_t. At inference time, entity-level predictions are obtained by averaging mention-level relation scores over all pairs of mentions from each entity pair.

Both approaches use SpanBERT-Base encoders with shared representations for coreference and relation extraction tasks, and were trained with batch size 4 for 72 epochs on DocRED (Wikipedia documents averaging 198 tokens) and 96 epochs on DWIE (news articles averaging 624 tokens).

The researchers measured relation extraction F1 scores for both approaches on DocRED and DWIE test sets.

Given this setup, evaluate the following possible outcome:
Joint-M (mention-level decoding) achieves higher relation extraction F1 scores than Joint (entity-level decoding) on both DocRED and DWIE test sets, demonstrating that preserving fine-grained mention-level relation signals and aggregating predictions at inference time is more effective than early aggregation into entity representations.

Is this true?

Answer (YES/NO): YES